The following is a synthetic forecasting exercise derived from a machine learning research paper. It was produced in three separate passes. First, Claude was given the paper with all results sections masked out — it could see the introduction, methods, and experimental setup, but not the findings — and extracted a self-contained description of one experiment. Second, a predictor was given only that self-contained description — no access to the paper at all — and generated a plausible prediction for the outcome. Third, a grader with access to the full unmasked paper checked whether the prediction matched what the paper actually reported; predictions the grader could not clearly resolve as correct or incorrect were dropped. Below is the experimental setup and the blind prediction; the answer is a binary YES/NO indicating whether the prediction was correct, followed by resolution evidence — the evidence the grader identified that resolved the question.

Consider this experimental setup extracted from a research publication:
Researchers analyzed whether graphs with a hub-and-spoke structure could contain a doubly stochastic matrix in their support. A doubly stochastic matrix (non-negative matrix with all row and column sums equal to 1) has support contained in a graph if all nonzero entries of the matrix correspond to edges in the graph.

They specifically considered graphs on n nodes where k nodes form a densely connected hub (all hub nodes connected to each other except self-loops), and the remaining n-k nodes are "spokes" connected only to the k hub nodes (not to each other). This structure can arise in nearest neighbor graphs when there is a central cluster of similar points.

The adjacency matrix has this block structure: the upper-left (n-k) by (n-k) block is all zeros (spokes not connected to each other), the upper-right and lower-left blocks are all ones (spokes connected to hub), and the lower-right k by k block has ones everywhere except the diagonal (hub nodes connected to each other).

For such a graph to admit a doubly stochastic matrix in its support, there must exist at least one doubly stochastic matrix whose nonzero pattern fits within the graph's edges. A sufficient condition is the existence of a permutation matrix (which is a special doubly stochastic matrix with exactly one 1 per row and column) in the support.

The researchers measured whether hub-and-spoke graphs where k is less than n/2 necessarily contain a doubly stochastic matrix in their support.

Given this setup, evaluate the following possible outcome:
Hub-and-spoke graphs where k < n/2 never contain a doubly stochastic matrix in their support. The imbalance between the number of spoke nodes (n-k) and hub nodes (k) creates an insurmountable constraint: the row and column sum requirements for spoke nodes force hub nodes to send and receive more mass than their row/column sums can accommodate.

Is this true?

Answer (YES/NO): YES